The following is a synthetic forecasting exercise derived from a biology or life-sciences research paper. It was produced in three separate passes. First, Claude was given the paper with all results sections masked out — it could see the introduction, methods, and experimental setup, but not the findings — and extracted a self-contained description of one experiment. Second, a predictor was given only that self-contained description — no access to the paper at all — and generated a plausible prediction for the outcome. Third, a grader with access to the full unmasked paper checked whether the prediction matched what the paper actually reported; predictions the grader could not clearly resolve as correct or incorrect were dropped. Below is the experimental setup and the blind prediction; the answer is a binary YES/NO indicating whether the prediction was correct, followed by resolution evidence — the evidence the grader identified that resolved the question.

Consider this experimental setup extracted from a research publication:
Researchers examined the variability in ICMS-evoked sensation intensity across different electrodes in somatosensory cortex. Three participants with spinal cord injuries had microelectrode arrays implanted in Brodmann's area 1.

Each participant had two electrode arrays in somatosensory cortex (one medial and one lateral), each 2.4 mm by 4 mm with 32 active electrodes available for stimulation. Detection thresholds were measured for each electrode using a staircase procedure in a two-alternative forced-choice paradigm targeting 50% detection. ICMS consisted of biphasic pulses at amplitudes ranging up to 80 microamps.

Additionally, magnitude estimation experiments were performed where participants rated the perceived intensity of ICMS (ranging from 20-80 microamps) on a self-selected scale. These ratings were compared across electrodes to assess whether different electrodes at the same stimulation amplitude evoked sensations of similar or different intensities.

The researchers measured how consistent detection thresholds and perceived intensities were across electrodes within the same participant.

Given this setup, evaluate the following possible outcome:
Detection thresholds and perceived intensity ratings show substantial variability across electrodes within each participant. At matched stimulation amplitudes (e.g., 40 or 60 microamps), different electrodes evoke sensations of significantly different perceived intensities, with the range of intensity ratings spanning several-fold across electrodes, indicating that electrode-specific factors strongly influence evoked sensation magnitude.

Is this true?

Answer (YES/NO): YES